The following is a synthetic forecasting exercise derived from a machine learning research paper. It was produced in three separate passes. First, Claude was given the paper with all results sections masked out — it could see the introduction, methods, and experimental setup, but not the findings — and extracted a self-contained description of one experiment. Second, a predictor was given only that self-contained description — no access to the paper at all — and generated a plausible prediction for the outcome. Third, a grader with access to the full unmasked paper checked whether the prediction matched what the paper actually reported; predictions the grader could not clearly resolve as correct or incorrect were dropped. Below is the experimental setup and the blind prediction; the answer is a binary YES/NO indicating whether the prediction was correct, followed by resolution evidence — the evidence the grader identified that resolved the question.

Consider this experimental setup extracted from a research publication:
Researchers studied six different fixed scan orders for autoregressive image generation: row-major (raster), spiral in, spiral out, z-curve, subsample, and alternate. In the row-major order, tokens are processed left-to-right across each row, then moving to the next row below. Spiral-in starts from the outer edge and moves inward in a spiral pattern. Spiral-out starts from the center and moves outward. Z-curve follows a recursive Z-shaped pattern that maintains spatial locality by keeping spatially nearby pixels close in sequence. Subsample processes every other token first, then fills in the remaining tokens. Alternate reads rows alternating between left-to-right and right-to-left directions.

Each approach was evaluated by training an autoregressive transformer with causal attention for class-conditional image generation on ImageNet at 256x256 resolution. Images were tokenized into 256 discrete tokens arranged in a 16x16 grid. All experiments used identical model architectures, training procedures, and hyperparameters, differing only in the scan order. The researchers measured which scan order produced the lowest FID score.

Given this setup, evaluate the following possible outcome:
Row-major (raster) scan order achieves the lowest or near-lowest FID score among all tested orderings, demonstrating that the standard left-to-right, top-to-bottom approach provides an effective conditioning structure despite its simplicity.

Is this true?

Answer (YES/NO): YES